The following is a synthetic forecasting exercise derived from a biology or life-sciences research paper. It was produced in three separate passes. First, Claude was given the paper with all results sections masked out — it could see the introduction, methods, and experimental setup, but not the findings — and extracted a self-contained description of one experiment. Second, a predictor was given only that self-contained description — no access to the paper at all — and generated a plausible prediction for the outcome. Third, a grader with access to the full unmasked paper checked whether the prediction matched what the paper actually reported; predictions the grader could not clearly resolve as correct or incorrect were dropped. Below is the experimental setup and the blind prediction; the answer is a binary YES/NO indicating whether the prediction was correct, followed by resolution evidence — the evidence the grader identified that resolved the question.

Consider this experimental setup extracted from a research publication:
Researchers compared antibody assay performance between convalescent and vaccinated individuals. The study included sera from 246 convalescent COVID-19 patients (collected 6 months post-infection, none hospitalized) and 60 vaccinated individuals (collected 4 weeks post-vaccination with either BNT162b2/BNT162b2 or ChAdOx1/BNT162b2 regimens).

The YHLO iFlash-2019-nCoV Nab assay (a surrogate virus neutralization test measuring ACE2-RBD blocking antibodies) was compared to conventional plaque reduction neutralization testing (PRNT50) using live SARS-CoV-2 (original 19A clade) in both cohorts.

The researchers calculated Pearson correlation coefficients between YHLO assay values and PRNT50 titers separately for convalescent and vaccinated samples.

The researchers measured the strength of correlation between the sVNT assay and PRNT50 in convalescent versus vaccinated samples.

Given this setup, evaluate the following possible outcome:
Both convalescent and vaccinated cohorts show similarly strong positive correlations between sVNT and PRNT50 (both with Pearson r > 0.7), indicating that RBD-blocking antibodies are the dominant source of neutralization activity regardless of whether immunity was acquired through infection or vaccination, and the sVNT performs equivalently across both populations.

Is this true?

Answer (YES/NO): NO